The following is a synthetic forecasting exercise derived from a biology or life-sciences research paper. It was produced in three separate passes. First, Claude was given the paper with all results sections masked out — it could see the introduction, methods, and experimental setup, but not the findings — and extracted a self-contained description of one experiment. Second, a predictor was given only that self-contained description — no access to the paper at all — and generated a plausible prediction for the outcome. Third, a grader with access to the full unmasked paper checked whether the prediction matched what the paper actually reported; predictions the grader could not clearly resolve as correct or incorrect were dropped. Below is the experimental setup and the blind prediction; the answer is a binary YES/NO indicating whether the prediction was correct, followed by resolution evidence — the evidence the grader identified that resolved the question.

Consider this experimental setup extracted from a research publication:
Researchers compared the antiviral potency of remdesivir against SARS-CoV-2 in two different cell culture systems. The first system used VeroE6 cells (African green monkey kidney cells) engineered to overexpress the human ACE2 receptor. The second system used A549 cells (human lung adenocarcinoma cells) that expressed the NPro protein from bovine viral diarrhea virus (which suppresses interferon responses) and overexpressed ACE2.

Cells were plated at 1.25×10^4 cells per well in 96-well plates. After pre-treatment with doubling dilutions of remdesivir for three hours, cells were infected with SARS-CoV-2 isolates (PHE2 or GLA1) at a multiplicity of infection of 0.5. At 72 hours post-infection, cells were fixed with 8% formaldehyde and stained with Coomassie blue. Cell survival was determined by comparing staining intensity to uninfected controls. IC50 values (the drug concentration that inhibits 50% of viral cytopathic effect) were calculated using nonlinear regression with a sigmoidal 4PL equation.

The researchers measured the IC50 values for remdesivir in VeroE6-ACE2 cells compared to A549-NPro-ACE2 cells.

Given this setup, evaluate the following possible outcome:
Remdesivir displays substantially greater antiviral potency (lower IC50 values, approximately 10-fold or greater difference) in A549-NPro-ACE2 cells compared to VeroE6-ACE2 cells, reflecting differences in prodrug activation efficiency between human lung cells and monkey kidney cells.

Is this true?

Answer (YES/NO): YES